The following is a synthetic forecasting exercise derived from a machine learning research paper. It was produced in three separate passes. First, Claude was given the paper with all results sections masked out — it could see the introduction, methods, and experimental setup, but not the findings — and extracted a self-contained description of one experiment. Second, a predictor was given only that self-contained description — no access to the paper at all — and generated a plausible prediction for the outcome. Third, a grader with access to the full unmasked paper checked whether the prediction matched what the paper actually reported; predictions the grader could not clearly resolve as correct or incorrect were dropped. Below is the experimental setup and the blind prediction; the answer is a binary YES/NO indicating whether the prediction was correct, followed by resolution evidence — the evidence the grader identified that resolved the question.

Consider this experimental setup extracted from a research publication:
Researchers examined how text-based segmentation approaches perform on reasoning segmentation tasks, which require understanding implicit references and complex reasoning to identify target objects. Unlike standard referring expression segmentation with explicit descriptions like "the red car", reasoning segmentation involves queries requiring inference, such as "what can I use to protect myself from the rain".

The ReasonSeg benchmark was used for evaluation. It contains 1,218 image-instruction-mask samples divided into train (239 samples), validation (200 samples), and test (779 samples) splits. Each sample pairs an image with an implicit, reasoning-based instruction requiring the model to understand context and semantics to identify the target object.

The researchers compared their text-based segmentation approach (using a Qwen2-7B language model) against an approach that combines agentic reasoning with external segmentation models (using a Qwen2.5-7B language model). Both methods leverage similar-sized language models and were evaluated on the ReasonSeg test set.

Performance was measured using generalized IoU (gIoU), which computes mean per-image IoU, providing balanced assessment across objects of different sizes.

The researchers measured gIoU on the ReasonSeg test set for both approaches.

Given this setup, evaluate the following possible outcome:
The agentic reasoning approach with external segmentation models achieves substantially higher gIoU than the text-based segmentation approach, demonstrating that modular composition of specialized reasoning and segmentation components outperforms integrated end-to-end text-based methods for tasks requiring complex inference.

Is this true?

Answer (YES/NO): NO